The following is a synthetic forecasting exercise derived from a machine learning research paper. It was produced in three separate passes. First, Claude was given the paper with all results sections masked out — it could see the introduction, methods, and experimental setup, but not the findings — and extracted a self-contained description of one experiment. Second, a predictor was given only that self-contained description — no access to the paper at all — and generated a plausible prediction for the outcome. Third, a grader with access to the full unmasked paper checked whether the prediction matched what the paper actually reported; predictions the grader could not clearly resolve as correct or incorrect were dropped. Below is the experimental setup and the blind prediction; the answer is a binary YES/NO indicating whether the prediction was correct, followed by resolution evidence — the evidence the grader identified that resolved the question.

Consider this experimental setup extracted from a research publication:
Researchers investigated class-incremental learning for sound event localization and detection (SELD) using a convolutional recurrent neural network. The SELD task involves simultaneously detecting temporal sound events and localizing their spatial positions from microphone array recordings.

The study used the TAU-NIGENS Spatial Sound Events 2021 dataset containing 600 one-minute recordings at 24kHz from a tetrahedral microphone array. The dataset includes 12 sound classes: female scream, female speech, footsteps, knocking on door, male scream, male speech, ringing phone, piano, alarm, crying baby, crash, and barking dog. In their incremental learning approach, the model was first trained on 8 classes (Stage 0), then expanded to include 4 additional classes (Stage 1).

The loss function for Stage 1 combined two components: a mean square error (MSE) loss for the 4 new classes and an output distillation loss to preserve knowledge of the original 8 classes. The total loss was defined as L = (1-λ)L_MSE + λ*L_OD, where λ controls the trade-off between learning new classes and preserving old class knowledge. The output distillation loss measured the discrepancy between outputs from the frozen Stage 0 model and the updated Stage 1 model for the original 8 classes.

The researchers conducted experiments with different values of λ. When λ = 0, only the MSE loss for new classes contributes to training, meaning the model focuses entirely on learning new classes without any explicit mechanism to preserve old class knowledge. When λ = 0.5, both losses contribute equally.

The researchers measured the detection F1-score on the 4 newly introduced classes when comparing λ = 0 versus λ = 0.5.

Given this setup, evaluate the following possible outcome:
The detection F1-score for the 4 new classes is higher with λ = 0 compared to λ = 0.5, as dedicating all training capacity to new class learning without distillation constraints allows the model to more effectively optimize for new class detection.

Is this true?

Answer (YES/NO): YES